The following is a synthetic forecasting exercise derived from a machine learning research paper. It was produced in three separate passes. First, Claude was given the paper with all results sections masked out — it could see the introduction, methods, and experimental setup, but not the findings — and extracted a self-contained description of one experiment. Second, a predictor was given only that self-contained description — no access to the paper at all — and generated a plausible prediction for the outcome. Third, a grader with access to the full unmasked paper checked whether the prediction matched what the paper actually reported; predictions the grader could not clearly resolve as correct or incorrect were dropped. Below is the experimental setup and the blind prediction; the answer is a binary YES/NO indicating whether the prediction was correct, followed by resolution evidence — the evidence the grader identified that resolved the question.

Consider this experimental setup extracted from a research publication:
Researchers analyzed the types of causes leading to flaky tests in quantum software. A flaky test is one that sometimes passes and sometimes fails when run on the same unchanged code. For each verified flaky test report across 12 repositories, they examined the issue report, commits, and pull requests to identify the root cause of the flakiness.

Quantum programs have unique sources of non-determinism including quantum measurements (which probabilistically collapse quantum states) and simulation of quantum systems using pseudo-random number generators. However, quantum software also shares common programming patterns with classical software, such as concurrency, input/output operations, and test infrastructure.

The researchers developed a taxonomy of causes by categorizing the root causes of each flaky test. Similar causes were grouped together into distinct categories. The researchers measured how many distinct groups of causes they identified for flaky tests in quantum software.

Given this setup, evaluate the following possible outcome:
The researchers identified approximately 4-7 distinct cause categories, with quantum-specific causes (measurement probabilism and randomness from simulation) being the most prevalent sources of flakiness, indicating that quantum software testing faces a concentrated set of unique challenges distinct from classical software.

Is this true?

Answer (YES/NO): NO